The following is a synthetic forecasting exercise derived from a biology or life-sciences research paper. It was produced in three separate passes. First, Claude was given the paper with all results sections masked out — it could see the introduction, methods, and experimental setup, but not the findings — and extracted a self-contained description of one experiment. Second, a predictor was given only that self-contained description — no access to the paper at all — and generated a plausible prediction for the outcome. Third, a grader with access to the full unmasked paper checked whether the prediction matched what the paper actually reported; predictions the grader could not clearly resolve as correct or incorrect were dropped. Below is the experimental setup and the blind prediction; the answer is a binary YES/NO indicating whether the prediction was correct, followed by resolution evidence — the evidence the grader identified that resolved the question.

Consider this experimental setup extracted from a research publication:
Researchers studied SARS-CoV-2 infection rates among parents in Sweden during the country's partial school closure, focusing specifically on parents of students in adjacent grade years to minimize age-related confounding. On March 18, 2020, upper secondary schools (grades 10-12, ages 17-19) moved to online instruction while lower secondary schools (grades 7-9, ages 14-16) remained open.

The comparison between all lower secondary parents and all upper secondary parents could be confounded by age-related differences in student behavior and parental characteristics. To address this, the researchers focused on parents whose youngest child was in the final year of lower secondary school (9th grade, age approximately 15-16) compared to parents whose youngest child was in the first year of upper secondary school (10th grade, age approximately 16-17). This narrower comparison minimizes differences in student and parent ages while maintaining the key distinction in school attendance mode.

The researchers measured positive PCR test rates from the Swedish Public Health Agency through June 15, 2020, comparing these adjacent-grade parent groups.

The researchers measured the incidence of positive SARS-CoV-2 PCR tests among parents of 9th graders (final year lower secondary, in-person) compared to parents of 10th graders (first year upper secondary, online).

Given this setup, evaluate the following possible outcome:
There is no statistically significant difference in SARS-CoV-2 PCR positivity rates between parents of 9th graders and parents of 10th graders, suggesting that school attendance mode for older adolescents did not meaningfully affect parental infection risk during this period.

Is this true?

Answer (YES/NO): NO